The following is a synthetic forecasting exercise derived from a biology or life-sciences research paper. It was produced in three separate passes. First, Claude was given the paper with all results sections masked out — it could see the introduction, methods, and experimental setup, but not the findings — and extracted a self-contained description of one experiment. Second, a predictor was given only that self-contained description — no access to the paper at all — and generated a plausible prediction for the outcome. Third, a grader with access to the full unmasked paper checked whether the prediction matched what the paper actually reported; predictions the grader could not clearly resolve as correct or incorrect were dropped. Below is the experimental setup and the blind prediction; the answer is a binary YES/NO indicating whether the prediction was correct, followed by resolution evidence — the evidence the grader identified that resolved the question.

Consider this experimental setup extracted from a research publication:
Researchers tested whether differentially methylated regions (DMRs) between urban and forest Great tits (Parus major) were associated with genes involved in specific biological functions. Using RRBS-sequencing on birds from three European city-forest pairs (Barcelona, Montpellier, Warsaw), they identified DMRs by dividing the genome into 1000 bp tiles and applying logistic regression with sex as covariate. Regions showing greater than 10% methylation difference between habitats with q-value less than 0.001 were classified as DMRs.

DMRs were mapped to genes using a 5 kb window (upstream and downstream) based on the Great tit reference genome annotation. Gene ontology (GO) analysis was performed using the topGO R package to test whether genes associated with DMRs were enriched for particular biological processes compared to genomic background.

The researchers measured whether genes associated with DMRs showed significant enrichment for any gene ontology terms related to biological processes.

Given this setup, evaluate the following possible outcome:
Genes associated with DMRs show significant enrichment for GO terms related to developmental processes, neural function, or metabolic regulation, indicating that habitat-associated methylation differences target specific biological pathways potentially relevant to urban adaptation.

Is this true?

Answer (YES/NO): YES